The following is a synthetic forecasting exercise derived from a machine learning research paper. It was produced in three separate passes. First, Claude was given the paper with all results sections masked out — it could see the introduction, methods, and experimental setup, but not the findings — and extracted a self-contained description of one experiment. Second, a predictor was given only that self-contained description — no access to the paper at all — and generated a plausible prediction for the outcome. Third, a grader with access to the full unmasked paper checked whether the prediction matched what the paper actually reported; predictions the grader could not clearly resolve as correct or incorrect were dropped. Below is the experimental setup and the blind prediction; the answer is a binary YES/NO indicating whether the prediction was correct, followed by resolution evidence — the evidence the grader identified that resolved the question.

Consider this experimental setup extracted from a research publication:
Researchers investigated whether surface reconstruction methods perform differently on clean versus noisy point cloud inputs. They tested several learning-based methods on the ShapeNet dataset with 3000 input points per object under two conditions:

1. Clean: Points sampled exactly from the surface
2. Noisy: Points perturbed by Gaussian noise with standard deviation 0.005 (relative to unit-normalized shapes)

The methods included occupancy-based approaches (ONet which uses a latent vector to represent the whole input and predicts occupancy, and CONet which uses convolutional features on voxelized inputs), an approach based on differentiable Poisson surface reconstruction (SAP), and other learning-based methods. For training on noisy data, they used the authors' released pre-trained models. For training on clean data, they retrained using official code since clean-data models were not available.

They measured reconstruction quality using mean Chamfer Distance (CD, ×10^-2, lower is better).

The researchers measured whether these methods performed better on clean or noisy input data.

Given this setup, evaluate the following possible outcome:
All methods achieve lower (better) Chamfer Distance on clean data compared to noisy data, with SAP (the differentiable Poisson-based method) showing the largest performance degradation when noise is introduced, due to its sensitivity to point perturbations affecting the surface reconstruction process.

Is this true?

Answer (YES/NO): NO